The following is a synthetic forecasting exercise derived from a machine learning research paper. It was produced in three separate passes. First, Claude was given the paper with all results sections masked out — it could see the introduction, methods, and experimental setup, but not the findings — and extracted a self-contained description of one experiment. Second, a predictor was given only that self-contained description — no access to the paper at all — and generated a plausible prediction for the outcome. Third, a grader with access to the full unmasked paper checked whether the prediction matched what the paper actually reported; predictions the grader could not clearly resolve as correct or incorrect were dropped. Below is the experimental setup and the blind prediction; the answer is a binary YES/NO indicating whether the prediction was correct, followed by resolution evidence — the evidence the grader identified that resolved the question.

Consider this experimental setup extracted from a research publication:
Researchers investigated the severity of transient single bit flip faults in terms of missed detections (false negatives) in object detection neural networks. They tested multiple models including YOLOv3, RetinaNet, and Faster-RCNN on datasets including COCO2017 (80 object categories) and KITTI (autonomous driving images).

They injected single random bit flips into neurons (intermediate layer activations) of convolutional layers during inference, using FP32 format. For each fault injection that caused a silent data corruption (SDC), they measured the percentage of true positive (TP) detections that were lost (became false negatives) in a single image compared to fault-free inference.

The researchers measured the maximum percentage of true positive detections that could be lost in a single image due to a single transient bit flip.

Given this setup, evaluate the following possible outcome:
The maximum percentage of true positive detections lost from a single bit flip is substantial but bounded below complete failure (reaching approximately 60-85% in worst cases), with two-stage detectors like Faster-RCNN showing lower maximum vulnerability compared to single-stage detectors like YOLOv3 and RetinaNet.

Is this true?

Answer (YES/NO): NO